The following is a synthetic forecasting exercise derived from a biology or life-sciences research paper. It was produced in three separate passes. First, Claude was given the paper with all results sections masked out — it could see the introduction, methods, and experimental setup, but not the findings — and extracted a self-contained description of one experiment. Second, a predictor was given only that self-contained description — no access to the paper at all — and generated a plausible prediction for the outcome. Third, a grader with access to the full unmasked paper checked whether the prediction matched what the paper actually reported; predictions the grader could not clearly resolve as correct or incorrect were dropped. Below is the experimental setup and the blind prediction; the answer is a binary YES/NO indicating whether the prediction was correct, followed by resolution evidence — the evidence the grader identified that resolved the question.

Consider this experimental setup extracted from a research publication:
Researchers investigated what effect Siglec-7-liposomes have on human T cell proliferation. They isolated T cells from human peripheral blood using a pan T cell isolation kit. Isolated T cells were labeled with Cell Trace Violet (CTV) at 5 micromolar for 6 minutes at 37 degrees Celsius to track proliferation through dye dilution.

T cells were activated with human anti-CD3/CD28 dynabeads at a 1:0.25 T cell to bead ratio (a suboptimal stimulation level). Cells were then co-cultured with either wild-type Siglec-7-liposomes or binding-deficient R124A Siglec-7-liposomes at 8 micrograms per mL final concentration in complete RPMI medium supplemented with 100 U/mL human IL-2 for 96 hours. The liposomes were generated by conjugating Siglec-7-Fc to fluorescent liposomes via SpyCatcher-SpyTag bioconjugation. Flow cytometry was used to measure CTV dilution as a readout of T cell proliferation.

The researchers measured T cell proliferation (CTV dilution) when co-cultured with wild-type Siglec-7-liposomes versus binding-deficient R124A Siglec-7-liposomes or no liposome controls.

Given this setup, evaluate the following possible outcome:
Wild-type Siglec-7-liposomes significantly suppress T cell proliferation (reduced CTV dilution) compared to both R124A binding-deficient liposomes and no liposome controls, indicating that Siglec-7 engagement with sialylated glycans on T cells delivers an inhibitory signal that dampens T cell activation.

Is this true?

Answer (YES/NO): NO